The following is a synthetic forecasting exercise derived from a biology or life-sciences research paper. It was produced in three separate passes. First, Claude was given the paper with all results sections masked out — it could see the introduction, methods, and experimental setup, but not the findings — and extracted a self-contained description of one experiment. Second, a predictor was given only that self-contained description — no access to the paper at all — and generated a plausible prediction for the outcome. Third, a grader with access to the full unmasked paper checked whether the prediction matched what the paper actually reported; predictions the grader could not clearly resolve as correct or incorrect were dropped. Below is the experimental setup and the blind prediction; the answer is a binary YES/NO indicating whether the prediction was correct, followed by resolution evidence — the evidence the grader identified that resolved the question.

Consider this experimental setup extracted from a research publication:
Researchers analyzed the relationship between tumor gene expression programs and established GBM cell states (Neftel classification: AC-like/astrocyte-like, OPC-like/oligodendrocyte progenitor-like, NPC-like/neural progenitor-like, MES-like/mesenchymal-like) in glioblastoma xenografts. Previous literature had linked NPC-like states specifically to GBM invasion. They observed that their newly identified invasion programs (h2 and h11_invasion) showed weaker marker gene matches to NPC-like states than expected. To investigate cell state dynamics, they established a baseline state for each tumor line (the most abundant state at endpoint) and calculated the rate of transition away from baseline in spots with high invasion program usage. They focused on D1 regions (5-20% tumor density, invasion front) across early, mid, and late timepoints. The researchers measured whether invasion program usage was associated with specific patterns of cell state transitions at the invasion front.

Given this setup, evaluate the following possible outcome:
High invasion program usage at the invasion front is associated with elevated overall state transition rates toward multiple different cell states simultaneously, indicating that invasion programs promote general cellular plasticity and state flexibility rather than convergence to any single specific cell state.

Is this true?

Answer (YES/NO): NO